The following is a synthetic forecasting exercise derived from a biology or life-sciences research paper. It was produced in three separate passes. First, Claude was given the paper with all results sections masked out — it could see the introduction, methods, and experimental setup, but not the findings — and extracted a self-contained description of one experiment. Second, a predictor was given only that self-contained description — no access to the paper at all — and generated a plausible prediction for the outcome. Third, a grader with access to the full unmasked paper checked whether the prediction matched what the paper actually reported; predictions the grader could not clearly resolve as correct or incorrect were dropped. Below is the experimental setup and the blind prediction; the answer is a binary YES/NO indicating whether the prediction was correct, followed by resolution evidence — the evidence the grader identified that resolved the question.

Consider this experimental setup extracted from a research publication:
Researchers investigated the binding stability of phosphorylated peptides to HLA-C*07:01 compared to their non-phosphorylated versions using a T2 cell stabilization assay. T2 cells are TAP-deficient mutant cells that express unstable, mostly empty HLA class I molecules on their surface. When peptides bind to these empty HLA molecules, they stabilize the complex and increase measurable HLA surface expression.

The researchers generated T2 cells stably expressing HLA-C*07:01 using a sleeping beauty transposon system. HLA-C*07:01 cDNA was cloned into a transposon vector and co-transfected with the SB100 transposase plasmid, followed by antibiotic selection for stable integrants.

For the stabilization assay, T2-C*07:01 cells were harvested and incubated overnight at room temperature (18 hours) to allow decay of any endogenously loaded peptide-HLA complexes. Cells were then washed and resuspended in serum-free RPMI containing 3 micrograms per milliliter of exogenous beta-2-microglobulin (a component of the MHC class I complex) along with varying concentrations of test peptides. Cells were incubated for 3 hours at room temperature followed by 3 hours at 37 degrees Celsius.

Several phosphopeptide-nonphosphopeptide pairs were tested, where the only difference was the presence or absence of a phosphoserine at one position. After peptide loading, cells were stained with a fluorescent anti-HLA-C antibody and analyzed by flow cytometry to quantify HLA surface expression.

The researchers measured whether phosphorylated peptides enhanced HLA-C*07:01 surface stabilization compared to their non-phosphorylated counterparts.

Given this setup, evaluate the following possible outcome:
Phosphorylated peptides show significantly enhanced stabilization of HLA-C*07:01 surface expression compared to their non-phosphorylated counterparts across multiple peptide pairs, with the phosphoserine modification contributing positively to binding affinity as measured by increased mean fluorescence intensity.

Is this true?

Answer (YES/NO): NO